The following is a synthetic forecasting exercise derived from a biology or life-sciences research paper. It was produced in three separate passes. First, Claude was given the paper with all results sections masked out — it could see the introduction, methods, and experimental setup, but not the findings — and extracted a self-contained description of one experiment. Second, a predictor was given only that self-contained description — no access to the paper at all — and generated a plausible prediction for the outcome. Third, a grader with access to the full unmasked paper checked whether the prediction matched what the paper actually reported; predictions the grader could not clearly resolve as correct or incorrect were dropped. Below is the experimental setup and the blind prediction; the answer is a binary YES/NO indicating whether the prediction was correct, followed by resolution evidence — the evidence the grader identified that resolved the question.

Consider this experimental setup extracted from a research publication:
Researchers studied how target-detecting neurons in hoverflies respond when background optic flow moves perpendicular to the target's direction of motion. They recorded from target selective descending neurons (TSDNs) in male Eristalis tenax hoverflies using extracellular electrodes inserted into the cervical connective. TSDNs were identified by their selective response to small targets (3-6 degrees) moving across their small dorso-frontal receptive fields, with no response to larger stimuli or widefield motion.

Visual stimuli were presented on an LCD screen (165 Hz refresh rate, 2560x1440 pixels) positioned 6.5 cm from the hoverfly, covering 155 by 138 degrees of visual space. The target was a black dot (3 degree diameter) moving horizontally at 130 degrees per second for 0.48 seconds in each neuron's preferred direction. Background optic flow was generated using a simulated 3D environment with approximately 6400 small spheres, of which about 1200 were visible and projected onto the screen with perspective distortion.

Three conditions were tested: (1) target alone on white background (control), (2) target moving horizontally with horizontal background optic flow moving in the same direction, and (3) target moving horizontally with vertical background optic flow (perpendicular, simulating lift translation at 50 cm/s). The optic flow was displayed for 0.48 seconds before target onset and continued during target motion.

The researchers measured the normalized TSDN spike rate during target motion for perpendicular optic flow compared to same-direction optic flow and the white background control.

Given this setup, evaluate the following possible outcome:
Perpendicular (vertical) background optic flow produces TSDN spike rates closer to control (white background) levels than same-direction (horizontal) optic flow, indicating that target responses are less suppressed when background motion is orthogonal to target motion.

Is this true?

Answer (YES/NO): YES